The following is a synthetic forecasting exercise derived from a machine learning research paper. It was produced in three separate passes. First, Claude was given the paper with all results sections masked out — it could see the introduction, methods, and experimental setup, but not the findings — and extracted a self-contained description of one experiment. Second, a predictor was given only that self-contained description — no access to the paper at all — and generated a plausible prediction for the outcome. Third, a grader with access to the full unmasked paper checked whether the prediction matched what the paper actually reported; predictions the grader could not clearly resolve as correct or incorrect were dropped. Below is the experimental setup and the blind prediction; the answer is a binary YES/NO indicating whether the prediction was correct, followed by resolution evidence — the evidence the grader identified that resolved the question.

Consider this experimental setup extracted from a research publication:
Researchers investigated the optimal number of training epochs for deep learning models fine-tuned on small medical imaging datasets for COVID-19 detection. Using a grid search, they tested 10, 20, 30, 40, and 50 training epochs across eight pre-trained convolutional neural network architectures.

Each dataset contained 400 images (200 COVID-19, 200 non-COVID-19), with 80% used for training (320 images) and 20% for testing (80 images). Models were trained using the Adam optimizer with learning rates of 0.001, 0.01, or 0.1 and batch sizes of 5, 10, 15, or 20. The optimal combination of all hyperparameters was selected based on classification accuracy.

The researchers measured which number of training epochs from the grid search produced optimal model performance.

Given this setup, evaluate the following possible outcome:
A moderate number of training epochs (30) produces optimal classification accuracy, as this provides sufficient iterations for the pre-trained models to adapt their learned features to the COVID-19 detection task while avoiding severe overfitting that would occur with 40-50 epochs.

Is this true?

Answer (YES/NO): YES